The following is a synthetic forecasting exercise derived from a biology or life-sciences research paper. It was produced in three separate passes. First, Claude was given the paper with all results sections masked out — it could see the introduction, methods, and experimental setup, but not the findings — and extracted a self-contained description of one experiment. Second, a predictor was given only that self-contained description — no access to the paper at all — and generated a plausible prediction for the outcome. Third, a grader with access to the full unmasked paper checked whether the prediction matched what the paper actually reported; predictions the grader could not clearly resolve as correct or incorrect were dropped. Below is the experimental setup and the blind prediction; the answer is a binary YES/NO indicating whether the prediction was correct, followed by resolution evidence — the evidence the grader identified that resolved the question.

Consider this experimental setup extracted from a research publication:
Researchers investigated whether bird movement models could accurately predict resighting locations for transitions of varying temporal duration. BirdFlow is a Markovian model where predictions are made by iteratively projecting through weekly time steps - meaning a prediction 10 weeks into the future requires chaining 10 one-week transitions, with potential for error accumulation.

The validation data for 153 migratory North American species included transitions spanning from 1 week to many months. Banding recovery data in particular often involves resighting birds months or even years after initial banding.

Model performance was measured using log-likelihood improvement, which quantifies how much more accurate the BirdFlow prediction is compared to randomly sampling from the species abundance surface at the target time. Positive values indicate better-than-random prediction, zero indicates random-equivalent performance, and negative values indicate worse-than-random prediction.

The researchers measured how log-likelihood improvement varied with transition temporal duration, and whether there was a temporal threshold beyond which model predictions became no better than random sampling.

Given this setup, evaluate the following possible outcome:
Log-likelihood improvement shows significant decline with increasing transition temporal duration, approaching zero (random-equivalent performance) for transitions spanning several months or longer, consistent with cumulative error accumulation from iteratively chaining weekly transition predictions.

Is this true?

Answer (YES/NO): NO